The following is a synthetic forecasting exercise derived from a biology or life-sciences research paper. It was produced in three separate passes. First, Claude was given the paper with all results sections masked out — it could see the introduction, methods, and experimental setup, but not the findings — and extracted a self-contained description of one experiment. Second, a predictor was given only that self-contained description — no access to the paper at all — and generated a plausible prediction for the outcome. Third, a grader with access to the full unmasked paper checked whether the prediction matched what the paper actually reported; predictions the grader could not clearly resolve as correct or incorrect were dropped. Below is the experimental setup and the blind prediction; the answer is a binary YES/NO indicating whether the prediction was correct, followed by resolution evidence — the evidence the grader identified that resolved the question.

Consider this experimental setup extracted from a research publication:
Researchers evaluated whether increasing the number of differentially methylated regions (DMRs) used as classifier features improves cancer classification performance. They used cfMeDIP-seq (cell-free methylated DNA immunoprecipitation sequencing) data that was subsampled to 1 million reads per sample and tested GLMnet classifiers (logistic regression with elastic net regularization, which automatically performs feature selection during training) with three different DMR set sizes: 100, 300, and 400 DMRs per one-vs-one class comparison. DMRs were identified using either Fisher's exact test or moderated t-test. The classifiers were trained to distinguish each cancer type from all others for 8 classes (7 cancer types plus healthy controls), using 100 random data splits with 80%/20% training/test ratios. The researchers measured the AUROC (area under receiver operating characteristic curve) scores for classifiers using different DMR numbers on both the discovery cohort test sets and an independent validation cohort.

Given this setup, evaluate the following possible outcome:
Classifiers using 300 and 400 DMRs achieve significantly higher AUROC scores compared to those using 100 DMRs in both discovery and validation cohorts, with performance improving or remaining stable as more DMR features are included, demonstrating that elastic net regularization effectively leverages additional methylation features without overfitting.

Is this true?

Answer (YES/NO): NO